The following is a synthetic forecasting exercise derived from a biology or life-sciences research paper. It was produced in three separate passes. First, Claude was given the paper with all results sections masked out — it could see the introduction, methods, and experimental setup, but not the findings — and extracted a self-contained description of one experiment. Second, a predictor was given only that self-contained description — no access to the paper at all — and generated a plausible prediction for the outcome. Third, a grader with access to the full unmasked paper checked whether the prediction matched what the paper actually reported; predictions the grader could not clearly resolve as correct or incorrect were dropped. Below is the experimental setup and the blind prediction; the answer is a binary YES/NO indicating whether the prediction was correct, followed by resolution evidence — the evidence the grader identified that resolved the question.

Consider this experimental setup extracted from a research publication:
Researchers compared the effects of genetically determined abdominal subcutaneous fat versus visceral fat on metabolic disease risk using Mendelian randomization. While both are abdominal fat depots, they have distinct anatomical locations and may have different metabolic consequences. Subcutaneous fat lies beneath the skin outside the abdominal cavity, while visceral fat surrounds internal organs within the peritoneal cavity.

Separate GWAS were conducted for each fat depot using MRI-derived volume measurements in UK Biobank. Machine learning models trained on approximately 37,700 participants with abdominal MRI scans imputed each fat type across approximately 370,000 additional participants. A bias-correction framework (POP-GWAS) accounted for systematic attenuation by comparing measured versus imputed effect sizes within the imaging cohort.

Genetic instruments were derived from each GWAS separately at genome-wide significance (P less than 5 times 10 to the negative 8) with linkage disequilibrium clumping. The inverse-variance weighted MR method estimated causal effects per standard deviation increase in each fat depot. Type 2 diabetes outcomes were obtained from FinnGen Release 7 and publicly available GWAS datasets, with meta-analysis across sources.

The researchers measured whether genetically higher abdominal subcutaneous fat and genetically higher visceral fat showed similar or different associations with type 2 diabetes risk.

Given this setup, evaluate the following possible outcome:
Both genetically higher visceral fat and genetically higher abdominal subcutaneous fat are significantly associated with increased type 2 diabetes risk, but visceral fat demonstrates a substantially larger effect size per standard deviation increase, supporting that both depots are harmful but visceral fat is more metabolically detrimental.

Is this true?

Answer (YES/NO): NO